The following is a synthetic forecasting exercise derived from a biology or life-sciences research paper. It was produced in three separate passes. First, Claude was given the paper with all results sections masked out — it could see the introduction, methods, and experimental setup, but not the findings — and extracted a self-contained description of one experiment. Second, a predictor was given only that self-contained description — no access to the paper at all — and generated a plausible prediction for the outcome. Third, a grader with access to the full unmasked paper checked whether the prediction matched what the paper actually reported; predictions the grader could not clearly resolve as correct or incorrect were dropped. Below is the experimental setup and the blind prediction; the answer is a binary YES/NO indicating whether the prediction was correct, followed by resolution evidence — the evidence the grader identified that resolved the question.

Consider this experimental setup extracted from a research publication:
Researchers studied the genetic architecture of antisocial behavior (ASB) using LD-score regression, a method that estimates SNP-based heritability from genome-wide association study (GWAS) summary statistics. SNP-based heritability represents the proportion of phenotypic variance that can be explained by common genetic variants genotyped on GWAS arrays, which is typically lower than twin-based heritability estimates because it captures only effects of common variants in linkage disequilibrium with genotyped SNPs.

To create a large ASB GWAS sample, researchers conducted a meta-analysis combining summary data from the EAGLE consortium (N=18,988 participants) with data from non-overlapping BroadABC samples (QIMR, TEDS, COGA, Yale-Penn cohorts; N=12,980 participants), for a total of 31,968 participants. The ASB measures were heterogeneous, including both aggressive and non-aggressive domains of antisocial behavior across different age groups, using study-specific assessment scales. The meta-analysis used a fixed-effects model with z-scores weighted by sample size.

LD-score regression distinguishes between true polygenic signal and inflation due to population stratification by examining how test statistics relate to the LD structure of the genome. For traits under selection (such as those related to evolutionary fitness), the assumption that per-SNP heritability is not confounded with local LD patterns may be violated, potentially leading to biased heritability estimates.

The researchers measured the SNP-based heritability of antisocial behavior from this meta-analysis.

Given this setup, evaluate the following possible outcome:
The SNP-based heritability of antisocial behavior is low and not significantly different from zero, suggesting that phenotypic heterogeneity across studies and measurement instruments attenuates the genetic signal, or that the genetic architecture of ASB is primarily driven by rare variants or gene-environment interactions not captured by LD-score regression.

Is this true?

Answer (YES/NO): YES